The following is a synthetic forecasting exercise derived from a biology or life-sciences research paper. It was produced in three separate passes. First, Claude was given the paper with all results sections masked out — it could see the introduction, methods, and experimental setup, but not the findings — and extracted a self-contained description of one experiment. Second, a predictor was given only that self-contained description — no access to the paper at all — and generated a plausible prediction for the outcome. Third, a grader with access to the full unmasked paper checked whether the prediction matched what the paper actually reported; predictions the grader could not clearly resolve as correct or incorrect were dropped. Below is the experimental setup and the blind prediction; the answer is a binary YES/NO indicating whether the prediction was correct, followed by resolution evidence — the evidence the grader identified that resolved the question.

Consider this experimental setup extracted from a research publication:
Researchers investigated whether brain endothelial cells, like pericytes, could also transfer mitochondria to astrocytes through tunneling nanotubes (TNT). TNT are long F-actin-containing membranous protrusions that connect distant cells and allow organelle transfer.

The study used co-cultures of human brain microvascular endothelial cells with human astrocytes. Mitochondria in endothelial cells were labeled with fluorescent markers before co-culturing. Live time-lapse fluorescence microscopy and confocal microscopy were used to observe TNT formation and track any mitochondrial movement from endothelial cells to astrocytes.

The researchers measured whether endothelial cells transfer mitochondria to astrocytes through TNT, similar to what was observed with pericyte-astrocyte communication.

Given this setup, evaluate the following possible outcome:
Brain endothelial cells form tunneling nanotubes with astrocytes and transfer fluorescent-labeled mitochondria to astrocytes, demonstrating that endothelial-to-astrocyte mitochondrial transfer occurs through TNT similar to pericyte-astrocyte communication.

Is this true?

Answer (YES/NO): YES